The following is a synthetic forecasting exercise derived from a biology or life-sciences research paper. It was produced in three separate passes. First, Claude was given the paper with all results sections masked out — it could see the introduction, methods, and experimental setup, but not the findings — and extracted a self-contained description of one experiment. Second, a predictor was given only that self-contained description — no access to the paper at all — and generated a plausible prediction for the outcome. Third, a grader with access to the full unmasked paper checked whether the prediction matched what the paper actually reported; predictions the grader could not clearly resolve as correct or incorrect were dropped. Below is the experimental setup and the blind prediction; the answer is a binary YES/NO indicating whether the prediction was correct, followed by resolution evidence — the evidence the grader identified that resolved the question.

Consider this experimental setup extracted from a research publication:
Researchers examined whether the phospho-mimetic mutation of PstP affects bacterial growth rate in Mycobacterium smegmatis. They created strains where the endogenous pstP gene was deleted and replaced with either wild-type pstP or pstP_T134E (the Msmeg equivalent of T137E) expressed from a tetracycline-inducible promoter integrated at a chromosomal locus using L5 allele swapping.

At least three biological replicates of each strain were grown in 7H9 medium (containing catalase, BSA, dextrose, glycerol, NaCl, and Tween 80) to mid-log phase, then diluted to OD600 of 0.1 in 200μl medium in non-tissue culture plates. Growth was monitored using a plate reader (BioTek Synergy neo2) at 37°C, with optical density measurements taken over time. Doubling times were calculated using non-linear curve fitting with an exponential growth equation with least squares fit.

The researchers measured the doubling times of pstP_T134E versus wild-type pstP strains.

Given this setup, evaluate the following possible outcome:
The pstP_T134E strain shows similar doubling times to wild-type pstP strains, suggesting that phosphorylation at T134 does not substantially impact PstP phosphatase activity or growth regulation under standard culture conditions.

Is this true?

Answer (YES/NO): NO